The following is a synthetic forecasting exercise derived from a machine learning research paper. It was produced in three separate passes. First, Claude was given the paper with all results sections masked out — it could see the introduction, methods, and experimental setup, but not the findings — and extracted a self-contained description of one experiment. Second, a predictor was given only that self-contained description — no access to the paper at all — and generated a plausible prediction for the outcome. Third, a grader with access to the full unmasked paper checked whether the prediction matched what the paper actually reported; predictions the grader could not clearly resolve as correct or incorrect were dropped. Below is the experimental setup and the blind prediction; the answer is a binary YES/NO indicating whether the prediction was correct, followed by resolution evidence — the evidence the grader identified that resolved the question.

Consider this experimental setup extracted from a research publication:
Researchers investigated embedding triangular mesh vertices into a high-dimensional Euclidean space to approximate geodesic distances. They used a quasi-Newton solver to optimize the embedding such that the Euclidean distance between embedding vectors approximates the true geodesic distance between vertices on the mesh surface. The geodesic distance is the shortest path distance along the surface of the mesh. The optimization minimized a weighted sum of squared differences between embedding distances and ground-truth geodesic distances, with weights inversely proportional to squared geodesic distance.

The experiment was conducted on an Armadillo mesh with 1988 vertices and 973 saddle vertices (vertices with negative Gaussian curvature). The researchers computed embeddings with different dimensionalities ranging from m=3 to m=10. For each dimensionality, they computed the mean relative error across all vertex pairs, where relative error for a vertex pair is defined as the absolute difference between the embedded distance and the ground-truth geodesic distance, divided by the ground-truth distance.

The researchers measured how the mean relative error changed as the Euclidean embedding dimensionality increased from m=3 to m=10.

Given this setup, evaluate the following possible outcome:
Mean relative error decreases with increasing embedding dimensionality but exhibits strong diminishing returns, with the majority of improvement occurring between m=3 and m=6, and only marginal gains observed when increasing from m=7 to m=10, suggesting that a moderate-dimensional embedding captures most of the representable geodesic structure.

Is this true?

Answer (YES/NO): YES